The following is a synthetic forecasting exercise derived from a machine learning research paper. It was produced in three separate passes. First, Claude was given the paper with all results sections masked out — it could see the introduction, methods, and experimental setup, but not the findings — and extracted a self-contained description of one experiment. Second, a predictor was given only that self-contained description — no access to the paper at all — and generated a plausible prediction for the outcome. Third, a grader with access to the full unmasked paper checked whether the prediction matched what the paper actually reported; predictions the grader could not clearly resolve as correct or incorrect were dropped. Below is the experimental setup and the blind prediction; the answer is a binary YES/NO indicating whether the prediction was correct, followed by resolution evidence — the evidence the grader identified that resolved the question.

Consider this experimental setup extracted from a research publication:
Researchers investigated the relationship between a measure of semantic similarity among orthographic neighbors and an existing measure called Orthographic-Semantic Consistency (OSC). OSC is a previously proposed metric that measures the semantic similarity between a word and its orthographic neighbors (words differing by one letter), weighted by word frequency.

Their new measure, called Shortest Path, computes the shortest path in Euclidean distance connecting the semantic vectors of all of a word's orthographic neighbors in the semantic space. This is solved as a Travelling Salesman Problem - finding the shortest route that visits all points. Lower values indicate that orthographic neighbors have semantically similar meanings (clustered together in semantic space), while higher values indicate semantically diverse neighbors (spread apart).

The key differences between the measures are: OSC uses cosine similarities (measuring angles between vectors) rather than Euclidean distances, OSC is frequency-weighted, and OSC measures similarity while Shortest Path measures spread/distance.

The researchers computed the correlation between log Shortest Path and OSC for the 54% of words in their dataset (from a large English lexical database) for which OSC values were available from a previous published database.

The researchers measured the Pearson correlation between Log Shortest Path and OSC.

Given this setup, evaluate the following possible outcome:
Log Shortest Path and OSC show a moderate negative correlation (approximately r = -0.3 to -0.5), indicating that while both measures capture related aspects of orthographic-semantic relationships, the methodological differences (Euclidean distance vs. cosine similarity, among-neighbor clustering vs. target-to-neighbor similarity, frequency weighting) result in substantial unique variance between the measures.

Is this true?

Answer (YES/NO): YES